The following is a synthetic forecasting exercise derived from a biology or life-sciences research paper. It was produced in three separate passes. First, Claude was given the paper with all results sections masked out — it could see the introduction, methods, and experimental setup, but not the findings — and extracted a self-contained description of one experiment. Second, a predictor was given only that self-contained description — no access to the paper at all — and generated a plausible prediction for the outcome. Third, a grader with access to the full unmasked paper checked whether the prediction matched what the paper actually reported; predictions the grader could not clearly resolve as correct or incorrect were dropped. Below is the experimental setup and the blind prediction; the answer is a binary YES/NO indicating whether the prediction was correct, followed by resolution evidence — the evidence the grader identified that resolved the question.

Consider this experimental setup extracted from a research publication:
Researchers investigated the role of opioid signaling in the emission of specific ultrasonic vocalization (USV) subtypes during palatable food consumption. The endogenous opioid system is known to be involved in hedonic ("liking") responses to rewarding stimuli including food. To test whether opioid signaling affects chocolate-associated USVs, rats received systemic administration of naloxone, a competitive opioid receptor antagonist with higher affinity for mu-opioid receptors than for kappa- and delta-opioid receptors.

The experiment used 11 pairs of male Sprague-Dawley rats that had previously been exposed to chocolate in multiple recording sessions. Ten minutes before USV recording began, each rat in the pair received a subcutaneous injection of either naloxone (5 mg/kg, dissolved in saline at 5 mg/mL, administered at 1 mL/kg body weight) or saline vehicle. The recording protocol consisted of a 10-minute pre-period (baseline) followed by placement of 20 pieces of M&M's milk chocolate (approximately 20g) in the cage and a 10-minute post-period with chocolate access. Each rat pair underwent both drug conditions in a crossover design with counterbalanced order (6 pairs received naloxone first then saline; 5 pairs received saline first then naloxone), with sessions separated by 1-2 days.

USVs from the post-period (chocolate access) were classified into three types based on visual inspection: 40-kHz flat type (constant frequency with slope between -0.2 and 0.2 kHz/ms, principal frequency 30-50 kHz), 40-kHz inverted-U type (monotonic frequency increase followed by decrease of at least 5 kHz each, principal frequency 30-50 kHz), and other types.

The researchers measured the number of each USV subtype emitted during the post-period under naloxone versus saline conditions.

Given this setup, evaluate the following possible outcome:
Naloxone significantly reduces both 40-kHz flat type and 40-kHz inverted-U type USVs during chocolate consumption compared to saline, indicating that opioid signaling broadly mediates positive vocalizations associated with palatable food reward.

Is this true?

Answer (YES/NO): YES